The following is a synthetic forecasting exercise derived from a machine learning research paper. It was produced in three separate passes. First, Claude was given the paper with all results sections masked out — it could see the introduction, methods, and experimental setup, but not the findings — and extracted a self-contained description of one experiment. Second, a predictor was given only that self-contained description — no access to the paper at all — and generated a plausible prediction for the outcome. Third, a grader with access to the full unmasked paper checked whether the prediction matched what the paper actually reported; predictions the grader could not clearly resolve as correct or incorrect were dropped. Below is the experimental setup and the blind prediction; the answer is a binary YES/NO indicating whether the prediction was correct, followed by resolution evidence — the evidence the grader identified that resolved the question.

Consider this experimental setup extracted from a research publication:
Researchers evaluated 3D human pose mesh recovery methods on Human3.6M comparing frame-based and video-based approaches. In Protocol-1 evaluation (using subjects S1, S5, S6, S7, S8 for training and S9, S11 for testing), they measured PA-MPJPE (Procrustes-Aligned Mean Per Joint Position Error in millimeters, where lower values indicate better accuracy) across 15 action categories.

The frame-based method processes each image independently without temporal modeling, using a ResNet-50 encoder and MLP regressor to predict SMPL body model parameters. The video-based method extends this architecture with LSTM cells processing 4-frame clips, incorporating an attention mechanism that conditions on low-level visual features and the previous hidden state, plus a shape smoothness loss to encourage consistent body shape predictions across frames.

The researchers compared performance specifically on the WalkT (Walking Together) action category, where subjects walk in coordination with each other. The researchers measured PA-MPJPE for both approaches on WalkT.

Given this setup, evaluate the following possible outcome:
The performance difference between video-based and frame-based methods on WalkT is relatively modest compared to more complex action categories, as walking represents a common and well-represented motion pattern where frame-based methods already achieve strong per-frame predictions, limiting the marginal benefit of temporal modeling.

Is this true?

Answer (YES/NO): NO